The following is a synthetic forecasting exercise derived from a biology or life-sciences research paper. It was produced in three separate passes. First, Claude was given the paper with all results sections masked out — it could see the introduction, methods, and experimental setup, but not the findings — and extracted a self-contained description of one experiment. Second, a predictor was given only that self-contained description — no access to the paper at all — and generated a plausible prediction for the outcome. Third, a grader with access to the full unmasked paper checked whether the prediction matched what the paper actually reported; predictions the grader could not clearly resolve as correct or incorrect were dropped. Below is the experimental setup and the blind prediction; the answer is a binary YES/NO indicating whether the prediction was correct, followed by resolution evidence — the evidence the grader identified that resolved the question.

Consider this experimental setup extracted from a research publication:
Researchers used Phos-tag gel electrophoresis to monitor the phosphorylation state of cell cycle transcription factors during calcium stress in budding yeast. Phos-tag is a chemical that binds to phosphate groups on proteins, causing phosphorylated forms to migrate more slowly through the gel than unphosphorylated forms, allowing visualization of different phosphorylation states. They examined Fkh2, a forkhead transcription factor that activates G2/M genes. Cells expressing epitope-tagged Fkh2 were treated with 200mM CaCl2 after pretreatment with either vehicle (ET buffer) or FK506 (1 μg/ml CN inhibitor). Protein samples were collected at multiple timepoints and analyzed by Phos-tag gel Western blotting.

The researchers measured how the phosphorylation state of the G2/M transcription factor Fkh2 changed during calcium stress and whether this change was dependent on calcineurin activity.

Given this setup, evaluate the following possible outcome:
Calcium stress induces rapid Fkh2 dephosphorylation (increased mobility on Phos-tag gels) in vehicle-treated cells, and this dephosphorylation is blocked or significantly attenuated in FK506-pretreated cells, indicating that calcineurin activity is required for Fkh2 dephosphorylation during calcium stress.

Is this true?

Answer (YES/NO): YES